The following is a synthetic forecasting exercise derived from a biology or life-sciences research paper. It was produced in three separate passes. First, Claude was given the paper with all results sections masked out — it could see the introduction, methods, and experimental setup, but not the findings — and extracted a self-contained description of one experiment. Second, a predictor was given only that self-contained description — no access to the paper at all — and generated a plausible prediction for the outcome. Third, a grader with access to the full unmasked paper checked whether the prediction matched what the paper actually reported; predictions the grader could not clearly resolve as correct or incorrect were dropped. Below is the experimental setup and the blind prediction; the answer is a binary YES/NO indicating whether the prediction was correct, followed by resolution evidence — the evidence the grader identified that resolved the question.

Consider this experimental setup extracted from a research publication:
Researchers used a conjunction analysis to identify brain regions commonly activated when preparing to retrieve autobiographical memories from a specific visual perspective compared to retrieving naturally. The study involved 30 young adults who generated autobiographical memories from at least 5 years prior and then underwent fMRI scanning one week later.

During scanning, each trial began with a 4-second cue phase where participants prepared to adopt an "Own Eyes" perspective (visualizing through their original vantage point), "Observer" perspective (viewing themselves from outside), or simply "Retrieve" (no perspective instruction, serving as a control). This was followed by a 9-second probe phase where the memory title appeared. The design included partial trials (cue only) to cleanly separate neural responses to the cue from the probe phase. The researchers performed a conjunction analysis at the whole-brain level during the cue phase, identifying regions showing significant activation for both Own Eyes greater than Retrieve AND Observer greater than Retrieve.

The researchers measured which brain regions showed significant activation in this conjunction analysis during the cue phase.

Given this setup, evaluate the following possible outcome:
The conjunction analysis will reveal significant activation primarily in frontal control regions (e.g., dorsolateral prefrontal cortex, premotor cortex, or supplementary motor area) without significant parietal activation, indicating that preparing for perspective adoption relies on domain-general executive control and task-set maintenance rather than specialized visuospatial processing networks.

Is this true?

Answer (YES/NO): NO